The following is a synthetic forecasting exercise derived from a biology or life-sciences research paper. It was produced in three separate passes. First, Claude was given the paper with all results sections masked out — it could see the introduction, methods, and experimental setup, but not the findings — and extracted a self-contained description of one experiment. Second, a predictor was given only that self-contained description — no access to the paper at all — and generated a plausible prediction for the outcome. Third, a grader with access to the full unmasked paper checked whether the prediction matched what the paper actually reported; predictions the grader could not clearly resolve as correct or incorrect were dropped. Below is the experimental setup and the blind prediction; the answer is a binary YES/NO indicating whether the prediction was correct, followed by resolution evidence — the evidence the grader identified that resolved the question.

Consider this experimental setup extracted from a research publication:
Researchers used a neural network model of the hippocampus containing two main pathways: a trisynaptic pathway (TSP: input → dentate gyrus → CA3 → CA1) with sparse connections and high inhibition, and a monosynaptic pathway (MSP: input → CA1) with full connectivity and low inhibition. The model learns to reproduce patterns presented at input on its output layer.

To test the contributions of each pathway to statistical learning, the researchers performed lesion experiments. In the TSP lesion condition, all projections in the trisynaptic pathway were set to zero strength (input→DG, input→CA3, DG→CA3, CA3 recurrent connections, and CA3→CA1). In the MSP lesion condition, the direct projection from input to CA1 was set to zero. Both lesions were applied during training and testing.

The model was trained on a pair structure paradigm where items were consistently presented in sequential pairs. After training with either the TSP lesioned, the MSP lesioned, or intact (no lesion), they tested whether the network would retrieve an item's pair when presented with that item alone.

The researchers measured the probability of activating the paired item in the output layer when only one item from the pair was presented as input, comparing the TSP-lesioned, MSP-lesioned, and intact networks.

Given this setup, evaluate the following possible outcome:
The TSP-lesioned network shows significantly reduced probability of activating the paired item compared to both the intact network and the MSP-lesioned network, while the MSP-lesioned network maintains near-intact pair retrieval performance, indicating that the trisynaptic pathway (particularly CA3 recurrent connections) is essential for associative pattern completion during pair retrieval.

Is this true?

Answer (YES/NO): NO